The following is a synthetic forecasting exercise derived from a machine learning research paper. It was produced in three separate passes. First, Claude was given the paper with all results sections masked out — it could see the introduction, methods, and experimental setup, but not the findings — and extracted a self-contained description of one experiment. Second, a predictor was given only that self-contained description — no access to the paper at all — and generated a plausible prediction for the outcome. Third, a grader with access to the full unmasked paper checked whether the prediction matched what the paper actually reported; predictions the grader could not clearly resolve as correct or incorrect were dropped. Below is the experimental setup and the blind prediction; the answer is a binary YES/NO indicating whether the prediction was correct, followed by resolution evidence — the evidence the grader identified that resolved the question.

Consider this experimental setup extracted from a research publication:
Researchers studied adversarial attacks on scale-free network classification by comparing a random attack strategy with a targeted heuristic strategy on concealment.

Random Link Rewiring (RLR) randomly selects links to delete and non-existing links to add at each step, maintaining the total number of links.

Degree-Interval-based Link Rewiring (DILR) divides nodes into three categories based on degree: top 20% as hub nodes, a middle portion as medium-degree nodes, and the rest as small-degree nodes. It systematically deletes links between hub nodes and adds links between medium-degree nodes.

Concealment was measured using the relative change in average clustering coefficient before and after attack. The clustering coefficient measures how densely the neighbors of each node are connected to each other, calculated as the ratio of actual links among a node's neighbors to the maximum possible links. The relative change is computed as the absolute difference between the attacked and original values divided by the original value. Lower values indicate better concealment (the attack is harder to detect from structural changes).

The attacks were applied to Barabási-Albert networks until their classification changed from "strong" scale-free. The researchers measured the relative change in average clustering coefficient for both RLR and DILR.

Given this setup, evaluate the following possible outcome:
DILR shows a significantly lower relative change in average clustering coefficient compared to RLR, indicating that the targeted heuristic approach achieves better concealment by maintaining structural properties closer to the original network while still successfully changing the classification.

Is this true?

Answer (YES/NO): NO